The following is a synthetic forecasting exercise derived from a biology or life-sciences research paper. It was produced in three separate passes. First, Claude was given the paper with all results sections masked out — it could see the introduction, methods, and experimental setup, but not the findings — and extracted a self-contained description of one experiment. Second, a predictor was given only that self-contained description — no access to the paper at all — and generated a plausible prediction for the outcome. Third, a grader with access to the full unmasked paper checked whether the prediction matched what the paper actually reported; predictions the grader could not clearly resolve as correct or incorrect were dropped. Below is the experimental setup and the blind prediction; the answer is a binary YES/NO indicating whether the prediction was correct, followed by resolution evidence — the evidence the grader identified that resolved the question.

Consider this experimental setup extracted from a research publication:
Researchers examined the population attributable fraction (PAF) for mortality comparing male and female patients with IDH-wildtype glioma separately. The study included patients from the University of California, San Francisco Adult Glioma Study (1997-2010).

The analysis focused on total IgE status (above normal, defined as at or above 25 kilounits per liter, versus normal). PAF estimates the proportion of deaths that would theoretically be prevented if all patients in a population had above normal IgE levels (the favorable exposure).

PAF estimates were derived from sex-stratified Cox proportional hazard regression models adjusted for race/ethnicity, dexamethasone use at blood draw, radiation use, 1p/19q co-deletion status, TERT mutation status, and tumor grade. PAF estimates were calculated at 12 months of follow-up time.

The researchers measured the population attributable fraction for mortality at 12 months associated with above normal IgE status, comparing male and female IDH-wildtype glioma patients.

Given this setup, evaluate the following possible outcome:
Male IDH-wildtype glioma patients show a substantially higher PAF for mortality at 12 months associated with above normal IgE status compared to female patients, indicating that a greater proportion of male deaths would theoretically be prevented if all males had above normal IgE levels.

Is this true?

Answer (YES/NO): NO